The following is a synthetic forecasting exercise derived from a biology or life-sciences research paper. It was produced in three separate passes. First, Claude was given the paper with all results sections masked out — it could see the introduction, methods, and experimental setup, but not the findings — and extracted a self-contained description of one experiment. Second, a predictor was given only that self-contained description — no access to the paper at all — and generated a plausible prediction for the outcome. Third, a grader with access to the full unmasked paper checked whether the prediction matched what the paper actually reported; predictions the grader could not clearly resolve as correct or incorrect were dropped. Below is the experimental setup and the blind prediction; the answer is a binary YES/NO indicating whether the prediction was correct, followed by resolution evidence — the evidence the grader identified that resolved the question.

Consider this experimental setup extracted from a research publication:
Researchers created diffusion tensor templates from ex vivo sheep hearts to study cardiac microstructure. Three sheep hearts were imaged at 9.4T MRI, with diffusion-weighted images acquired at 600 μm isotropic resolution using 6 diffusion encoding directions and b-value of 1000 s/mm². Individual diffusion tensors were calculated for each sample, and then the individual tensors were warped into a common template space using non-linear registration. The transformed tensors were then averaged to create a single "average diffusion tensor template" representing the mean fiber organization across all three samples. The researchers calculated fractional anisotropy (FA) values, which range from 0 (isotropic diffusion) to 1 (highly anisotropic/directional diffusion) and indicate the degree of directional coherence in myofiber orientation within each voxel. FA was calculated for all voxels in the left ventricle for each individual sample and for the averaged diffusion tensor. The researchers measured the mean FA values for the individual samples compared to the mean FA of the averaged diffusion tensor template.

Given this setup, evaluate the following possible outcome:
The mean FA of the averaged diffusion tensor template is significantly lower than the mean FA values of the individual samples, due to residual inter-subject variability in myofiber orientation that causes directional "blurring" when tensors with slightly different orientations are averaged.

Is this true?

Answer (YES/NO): NO